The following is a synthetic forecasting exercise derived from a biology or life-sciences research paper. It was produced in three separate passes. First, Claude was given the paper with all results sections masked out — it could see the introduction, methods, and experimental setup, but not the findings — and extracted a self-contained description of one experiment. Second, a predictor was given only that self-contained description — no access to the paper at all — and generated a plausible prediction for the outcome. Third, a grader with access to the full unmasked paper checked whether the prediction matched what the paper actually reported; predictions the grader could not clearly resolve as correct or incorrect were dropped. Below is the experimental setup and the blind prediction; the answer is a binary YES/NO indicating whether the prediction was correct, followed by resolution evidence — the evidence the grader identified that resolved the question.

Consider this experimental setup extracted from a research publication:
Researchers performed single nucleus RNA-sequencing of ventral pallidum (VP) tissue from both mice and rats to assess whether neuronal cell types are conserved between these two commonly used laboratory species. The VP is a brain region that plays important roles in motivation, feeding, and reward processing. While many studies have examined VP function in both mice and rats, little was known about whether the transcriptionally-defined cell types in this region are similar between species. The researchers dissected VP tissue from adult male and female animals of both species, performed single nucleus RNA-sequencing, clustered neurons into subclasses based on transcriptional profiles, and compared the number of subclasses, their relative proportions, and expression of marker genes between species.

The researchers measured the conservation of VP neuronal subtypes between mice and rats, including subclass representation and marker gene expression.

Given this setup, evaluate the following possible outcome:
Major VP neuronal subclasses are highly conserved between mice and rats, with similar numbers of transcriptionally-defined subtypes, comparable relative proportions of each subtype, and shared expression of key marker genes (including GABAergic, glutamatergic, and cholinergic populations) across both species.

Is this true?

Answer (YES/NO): YES